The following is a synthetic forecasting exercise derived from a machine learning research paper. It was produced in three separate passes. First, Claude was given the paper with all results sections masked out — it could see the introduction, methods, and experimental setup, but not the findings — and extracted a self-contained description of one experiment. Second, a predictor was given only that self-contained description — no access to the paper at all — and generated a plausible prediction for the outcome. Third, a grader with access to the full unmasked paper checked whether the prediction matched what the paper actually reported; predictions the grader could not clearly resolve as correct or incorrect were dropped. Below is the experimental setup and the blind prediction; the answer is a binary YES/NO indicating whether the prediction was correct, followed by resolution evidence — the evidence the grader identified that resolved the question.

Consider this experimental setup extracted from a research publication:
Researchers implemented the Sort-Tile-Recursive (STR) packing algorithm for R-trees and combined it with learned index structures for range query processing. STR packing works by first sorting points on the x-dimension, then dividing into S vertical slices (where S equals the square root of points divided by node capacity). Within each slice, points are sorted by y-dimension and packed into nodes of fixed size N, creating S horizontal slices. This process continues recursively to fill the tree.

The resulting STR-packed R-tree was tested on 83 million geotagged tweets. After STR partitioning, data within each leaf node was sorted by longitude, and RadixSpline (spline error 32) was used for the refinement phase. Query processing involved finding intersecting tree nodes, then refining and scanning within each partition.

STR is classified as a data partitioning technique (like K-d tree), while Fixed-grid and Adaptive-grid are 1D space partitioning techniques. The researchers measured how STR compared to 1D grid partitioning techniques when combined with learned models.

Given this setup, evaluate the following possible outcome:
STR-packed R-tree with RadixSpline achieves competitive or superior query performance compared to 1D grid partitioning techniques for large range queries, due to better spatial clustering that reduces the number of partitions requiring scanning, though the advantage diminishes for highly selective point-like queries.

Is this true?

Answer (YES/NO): NO